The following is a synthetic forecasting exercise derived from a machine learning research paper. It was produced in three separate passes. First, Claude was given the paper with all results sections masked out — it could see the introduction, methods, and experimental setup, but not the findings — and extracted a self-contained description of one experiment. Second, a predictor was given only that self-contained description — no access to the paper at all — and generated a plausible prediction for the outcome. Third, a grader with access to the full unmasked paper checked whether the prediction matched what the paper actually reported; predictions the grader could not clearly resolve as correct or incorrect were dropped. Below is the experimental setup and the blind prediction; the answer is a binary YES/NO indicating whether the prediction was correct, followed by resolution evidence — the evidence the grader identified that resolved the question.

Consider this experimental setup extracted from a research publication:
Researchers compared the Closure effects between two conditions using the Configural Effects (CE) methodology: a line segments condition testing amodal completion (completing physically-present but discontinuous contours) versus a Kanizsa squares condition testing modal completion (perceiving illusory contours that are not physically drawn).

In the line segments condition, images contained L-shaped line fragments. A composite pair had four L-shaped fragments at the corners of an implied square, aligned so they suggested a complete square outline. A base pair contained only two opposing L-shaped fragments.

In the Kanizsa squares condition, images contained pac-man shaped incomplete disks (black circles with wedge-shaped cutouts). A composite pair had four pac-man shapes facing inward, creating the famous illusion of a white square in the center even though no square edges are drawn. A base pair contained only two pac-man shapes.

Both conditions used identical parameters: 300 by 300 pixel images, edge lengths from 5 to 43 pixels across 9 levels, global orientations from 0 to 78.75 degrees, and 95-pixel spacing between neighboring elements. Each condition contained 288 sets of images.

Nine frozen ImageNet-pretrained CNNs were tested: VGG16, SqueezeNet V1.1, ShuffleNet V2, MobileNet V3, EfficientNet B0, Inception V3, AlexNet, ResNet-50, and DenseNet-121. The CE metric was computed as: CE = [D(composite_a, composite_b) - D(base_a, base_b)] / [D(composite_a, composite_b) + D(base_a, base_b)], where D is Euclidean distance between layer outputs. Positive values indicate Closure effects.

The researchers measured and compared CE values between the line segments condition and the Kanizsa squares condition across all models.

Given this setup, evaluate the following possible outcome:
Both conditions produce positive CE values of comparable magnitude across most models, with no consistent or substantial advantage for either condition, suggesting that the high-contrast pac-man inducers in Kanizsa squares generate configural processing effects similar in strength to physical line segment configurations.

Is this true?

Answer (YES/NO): NO